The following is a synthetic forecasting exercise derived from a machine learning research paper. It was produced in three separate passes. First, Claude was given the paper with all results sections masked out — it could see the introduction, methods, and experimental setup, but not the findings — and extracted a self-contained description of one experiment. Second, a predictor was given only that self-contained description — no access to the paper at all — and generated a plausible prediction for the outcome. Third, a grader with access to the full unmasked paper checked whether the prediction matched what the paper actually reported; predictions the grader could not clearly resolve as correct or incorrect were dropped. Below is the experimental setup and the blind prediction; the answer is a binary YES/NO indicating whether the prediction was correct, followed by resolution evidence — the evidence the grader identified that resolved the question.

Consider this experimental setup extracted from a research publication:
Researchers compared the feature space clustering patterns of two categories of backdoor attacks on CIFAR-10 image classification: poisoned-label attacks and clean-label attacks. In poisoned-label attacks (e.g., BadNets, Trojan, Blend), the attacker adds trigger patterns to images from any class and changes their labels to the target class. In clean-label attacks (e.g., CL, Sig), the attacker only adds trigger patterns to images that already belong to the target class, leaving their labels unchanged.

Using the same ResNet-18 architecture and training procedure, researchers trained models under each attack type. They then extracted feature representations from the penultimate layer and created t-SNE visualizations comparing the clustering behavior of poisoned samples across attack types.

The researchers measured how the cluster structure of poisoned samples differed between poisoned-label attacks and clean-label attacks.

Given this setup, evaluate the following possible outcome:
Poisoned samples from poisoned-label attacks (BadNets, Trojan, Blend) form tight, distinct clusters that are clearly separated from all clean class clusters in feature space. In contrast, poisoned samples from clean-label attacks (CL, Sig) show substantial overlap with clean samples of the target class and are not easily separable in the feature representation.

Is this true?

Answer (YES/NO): NO